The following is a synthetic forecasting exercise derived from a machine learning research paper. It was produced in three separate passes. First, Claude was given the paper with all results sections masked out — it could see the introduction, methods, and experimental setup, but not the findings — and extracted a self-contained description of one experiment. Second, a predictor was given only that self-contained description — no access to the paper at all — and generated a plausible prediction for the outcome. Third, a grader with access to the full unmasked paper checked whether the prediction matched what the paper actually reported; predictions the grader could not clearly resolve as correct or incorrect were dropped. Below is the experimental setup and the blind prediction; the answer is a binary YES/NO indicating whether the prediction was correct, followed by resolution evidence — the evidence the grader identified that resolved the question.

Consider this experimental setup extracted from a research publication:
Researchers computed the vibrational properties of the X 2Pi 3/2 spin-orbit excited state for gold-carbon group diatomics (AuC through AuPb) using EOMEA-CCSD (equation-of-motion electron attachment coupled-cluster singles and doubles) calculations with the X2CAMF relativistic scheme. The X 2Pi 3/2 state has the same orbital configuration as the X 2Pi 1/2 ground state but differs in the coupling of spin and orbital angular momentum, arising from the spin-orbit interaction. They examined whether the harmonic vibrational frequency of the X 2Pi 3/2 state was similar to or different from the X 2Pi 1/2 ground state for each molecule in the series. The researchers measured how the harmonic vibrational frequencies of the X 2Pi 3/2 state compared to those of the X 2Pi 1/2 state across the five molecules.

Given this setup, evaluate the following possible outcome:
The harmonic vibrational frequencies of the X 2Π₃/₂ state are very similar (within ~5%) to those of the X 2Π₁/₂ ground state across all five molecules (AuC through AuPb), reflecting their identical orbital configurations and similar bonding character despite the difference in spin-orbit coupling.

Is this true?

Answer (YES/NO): NO